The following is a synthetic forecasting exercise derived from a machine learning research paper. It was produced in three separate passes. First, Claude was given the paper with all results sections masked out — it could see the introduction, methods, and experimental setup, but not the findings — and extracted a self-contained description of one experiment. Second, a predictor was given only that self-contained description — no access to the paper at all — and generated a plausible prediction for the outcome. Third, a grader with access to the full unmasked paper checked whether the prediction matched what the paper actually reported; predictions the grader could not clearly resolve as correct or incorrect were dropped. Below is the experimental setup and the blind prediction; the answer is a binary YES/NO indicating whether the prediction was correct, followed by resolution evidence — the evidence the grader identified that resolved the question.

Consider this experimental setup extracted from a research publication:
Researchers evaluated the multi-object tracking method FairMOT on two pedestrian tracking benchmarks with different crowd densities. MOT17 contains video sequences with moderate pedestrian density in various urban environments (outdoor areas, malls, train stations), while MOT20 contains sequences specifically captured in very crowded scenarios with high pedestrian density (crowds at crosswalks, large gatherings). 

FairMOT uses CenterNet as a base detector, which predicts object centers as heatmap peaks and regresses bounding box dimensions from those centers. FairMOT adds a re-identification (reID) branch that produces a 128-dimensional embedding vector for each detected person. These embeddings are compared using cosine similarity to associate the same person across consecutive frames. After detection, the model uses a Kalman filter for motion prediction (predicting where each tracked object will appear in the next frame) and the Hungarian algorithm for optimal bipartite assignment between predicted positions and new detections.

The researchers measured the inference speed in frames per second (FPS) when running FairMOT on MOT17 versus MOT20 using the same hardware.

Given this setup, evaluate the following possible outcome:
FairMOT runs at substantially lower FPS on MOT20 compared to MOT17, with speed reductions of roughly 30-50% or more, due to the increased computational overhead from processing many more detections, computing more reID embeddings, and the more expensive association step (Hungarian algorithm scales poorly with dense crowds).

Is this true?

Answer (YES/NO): YES